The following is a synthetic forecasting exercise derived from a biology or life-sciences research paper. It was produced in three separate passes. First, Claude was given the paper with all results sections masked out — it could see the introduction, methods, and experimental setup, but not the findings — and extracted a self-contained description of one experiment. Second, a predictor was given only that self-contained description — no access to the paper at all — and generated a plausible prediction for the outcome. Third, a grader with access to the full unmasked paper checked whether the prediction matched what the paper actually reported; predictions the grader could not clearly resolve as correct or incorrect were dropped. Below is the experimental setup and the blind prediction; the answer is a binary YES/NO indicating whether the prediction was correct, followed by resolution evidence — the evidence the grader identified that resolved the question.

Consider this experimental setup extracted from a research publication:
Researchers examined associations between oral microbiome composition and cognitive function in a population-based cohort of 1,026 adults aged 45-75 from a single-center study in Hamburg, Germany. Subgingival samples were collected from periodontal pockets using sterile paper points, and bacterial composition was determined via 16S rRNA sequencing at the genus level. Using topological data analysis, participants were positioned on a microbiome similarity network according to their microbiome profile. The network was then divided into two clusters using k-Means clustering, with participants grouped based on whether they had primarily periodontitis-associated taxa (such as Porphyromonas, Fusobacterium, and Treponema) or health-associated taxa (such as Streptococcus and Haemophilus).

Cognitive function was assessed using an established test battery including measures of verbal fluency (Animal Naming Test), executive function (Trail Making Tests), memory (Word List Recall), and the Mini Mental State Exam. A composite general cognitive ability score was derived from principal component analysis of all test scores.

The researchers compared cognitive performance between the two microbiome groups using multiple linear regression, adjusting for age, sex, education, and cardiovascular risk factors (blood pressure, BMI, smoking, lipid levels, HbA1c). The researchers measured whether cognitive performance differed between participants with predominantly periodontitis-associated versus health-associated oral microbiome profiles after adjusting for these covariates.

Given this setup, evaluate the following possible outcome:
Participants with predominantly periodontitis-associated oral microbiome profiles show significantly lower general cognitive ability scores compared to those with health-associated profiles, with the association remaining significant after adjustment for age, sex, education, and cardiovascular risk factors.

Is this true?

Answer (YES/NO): YES